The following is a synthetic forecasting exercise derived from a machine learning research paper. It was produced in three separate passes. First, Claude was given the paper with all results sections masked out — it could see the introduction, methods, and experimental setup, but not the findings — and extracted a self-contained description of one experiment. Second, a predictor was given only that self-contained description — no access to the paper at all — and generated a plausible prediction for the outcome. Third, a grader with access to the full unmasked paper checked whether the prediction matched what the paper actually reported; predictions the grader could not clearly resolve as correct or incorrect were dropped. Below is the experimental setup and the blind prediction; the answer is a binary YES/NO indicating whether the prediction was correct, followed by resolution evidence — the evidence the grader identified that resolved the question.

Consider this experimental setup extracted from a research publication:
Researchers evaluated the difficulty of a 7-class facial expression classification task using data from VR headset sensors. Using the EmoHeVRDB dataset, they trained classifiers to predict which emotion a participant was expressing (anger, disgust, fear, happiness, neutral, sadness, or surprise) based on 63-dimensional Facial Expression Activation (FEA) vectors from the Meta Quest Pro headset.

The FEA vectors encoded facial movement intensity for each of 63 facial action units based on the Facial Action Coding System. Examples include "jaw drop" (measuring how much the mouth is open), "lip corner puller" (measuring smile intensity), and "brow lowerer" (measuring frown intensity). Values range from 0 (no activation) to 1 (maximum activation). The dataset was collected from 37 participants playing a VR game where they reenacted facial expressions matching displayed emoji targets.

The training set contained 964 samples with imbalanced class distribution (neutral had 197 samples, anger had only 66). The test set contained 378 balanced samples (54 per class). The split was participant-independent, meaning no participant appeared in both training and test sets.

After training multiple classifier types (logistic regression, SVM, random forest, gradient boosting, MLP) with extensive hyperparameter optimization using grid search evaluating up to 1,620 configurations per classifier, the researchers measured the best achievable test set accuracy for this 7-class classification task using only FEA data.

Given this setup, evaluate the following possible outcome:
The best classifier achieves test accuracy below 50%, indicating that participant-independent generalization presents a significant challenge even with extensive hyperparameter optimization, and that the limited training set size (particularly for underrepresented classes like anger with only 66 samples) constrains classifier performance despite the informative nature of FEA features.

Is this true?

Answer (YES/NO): NO